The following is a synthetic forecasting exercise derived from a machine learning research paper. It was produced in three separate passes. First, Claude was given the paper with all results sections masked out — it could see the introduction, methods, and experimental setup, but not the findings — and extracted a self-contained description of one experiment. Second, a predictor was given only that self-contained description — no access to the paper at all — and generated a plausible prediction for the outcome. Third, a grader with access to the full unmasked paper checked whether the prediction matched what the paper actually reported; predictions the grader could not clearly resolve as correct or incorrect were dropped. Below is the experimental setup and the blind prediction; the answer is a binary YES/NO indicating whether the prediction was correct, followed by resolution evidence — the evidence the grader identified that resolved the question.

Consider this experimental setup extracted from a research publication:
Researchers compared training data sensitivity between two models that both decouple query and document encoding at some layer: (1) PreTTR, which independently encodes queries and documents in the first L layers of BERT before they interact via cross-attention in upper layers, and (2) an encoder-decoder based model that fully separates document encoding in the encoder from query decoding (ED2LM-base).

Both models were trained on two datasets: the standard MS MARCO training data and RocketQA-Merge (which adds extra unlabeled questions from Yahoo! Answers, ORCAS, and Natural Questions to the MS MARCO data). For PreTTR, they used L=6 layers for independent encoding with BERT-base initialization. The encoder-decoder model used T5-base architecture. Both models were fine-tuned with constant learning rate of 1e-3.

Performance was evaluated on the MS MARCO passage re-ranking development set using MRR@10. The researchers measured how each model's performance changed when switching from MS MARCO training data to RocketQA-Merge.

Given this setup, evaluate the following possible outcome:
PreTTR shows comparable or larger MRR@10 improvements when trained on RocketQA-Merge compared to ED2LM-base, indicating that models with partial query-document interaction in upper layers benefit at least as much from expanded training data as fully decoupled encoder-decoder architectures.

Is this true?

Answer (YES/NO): YES